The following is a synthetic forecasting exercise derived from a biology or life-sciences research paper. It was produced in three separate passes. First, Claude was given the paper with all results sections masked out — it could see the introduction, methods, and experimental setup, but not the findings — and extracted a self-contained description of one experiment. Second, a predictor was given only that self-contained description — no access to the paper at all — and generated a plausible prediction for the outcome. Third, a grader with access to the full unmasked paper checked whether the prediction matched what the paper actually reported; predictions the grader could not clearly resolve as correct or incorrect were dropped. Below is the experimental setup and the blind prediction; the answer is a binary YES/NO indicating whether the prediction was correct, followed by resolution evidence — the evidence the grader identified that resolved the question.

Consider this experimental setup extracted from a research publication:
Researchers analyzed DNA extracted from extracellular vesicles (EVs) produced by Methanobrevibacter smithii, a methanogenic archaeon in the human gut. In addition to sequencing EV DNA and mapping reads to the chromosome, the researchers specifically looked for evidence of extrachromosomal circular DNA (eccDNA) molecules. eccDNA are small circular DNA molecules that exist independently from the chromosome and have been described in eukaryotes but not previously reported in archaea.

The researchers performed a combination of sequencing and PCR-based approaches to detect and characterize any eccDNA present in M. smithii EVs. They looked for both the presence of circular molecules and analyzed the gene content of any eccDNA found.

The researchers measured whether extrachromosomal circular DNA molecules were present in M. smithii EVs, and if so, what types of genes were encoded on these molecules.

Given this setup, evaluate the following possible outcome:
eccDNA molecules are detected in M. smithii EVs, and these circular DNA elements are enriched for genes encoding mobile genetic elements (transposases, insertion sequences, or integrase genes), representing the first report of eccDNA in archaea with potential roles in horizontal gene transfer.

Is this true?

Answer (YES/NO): NO